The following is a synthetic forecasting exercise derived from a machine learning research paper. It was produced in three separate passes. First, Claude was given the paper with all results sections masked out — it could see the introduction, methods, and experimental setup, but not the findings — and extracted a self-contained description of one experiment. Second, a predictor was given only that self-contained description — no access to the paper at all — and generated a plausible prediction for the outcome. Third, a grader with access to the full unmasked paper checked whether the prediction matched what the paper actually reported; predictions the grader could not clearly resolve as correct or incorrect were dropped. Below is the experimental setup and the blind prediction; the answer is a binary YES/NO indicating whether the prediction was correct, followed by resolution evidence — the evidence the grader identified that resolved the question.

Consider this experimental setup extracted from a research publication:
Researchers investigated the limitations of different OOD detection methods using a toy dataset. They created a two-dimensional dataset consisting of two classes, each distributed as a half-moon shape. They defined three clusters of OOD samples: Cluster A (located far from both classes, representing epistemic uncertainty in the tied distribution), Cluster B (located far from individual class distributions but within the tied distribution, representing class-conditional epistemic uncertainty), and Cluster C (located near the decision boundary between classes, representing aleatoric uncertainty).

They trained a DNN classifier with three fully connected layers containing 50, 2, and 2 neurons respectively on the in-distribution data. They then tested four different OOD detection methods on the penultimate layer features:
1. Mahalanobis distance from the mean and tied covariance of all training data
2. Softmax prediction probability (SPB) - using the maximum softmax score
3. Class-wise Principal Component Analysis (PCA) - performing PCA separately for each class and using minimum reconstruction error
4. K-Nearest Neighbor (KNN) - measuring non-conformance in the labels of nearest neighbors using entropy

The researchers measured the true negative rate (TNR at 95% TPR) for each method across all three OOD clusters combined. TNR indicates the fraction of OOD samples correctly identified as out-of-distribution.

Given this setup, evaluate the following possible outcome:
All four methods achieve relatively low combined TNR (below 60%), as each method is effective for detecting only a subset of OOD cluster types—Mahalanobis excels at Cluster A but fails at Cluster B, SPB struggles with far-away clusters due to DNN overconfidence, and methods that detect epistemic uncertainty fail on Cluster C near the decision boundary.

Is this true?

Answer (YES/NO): NO